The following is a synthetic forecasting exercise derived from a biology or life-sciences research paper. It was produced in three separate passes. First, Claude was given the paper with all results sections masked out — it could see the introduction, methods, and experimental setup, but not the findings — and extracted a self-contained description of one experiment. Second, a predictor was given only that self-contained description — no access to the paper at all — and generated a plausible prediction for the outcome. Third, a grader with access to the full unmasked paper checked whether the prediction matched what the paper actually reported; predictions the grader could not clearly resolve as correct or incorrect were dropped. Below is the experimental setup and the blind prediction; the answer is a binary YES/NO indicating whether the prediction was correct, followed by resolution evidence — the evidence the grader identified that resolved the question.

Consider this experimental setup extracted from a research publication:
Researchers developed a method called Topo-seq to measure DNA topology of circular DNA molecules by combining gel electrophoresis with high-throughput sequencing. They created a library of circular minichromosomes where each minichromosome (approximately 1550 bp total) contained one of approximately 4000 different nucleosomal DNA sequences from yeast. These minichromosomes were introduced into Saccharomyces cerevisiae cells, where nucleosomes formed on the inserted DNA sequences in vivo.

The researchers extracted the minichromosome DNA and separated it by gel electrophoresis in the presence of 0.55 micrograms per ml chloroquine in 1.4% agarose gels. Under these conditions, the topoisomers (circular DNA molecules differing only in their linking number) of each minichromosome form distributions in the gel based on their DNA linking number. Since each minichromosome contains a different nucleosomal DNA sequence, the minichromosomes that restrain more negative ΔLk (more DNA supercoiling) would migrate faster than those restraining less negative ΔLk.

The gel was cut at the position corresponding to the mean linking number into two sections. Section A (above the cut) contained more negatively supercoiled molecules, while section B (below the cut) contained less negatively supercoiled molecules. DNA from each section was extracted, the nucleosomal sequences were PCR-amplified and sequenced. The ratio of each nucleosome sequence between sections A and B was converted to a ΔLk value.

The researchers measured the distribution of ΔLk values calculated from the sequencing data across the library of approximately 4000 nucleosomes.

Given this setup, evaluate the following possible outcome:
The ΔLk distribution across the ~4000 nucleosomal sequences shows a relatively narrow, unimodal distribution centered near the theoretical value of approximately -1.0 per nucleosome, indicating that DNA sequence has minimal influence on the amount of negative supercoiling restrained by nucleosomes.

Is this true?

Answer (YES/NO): NO